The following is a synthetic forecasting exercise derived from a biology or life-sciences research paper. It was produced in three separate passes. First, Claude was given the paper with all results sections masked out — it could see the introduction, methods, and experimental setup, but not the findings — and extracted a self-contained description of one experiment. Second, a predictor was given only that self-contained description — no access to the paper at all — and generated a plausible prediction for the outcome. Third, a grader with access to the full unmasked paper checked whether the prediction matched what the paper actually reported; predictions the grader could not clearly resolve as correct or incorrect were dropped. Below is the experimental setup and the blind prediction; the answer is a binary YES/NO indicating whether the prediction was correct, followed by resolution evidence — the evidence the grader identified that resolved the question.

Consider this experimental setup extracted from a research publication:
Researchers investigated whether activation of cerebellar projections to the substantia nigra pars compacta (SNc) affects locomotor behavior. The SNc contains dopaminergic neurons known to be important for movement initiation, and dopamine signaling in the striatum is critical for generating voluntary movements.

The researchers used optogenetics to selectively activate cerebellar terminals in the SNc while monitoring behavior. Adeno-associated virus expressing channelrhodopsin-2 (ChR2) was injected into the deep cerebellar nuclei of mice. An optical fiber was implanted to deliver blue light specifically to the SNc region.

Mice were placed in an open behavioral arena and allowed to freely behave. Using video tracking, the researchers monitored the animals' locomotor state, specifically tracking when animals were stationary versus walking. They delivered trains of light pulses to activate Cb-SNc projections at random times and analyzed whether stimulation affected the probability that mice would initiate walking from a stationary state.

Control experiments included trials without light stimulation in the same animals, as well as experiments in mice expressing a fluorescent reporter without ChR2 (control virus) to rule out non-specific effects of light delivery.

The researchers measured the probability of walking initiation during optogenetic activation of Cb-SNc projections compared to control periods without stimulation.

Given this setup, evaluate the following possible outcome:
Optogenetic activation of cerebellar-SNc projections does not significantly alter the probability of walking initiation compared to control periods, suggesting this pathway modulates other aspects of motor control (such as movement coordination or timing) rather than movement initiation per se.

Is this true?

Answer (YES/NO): NO